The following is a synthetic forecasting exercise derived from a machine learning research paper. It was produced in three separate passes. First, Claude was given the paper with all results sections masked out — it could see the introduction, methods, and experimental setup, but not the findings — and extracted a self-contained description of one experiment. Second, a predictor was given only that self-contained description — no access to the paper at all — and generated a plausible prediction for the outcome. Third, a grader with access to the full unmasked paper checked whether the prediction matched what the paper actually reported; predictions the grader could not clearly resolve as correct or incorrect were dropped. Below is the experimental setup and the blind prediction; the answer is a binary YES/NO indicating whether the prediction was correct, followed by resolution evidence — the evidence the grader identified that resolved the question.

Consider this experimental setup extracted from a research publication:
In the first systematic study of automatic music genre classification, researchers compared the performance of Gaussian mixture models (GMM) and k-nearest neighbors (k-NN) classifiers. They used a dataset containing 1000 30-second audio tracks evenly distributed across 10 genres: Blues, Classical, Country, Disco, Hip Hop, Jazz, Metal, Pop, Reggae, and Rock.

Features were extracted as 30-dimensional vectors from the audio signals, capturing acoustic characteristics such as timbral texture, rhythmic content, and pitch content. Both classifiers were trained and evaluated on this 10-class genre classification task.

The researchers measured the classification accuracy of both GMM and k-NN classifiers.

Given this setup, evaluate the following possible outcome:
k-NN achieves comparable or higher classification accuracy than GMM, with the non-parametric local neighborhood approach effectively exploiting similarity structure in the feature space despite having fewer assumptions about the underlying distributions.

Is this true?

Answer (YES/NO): YES